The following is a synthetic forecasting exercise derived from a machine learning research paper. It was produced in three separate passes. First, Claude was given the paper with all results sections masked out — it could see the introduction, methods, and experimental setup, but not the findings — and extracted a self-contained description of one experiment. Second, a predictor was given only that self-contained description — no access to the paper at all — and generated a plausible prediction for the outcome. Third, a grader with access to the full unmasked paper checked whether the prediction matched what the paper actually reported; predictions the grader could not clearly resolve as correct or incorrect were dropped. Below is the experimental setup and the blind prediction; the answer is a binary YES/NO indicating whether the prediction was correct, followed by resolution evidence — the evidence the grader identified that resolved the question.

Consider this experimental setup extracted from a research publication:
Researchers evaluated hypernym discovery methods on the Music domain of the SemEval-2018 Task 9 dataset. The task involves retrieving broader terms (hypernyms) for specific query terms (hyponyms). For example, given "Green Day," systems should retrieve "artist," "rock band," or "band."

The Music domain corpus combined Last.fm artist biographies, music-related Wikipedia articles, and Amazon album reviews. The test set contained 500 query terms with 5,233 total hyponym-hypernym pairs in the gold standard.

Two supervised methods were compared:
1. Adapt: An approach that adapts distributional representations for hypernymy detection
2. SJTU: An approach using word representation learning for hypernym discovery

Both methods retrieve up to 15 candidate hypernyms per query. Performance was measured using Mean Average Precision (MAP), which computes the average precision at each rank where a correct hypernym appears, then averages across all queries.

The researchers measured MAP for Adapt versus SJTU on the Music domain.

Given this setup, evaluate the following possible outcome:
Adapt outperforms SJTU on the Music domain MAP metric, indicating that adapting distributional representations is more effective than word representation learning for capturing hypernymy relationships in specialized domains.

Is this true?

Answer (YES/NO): NO